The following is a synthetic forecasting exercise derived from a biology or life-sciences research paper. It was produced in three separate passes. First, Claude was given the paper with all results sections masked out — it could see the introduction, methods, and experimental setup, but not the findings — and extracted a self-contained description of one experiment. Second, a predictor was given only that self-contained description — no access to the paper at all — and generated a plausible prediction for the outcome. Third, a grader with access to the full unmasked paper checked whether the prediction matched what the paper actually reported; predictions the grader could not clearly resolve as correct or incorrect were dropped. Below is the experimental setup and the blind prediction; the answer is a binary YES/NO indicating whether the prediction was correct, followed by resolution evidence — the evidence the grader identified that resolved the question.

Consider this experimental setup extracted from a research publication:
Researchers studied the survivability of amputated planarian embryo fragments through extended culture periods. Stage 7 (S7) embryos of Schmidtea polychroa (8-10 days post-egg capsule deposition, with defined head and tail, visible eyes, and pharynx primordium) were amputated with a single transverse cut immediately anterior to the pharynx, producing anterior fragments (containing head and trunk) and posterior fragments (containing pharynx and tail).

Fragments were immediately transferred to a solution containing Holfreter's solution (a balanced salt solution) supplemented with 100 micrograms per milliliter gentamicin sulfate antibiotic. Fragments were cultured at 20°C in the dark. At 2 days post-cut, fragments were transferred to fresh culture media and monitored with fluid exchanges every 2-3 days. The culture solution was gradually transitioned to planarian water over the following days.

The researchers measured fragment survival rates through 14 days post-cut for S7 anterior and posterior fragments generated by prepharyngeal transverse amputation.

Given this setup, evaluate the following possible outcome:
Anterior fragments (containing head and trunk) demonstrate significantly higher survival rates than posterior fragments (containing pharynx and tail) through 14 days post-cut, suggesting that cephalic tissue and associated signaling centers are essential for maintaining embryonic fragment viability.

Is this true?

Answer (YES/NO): NO